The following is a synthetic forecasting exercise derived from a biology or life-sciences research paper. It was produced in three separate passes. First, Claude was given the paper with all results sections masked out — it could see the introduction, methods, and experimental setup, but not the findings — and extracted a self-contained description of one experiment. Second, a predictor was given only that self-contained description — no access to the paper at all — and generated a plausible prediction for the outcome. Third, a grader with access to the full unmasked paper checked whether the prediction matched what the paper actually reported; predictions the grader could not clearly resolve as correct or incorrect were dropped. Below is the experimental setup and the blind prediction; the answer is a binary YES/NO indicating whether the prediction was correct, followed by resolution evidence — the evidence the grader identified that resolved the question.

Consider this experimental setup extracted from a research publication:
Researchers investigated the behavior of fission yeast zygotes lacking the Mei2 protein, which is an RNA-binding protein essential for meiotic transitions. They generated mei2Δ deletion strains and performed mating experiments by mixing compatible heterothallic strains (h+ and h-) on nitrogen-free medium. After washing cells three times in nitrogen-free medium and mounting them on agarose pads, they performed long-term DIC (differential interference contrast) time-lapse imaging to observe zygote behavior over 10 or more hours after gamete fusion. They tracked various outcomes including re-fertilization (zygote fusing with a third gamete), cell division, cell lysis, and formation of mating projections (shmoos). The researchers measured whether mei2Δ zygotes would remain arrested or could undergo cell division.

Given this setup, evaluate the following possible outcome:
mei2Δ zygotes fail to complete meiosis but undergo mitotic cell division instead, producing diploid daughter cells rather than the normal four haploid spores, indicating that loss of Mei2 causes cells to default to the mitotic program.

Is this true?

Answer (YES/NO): NO